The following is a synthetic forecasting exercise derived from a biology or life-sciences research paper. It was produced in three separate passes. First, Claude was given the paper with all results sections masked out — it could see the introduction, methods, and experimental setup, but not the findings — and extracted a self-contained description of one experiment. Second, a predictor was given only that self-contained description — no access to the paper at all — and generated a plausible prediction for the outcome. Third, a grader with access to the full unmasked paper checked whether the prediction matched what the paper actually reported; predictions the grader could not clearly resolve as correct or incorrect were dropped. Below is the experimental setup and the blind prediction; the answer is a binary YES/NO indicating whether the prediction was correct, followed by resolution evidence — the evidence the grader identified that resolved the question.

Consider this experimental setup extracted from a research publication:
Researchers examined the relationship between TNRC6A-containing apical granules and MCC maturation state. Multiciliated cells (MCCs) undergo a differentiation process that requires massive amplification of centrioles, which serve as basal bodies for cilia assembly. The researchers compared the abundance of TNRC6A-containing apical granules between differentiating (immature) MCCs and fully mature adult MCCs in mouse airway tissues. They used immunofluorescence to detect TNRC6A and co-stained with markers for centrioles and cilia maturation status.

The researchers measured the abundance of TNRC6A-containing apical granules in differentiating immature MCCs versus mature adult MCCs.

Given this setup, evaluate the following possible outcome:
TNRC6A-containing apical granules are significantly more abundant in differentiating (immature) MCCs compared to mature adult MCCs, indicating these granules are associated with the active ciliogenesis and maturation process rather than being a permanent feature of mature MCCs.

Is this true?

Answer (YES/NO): YES